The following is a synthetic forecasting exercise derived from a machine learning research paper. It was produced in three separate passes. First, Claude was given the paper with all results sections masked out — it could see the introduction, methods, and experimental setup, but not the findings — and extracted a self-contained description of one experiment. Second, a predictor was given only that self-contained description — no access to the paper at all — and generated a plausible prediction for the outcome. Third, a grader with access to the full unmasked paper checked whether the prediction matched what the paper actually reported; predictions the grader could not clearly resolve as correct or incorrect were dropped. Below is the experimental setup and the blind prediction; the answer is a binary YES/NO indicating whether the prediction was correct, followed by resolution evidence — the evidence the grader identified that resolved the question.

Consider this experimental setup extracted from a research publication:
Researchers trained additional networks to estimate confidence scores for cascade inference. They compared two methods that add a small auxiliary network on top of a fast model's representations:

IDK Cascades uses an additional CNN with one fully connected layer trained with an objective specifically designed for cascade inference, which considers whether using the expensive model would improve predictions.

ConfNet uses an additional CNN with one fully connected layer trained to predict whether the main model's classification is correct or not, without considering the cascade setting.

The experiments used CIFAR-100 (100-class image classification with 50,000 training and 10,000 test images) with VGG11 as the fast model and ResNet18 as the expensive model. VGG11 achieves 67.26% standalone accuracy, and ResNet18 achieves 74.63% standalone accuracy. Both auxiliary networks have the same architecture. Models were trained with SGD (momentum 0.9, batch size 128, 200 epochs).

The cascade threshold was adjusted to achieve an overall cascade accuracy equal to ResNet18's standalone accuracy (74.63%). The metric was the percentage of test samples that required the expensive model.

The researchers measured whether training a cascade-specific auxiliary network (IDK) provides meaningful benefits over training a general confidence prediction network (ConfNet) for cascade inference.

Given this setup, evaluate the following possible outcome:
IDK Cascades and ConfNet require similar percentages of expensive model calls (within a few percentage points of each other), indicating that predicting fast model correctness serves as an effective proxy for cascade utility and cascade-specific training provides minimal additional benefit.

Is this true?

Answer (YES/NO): NO